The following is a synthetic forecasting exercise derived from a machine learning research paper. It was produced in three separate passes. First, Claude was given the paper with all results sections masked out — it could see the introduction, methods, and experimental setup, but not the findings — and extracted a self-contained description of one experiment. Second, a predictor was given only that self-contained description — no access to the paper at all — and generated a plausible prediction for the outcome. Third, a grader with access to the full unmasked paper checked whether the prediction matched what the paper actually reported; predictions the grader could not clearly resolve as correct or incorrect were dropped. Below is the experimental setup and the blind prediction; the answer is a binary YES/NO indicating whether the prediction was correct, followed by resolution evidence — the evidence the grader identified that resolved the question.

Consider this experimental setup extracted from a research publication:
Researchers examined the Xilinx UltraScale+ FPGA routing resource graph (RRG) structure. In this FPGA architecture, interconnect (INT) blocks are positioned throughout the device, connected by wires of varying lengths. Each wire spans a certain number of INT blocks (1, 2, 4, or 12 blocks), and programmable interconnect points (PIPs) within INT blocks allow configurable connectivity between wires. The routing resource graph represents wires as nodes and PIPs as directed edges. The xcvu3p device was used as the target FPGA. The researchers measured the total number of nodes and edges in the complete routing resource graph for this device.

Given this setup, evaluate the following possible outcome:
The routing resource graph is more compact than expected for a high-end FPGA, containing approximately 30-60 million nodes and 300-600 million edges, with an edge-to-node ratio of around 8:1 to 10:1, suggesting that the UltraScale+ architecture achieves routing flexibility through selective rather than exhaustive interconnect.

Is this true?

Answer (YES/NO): NO